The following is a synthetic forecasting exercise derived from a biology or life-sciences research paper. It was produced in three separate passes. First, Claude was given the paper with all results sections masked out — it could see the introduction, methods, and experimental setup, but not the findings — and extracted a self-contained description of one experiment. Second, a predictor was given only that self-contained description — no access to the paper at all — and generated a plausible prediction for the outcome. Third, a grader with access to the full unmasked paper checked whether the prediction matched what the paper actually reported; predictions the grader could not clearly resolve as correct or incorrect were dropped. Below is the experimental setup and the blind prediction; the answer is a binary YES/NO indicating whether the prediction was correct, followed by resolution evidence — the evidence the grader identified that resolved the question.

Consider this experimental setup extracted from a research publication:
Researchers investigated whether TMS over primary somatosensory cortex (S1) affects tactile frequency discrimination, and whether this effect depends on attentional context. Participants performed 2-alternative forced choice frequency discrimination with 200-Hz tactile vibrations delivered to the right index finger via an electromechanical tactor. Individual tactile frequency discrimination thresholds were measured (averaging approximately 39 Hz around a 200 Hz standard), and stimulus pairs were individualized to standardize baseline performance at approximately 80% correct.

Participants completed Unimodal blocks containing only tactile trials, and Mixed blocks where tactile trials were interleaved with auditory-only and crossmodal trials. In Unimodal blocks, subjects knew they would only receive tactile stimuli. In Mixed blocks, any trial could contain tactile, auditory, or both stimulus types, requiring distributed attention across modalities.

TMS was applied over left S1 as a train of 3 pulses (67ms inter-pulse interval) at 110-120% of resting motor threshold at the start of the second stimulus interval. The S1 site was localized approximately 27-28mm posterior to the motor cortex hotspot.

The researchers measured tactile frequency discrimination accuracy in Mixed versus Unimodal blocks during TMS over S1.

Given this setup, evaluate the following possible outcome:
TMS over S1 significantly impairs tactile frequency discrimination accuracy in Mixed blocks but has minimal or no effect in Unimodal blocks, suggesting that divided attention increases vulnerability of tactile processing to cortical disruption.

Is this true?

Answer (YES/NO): NO